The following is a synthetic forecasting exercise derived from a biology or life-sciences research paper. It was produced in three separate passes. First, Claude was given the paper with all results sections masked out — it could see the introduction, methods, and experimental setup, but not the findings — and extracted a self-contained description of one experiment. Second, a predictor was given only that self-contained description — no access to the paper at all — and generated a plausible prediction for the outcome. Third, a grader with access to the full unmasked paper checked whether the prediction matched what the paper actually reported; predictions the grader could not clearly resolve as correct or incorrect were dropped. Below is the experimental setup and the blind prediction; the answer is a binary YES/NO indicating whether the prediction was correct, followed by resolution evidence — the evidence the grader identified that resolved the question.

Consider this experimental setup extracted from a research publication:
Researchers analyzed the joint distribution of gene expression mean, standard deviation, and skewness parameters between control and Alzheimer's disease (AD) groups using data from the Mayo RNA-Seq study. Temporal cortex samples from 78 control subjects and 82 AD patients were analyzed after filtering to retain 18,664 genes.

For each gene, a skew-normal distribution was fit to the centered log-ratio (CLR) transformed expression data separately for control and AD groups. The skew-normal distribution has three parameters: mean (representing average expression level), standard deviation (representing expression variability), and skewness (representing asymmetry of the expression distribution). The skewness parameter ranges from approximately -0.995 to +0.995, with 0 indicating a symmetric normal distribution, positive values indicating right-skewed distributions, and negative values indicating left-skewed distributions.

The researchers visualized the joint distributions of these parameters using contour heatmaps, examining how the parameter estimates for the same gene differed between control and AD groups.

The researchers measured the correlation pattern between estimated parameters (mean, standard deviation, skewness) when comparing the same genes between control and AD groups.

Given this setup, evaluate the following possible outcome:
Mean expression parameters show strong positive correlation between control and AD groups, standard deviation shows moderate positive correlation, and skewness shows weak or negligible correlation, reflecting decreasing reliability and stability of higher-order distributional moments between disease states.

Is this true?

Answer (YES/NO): NO